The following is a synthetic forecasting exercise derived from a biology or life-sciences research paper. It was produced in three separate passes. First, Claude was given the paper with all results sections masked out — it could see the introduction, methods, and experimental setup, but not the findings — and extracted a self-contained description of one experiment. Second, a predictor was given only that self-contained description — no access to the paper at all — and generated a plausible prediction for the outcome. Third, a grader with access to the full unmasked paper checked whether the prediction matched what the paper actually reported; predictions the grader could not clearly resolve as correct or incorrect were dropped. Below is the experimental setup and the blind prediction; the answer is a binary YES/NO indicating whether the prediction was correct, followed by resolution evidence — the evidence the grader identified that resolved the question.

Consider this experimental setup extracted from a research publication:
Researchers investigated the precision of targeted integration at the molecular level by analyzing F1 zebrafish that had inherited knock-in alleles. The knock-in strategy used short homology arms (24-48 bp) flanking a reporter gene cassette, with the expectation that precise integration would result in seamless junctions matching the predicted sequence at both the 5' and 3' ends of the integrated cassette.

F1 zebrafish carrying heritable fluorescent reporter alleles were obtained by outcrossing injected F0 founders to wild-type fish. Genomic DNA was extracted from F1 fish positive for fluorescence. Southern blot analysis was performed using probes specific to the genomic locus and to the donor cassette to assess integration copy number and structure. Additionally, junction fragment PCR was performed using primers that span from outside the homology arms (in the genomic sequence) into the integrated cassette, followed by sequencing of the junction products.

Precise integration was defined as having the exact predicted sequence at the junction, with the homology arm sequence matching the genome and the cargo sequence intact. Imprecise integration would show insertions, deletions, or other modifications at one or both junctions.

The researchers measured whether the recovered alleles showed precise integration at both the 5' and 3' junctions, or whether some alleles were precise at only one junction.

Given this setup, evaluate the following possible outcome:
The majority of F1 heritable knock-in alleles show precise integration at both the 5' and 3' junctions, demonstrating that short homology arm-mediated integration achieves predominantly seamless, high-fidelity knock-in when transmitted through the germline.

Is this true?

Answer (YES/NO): NO